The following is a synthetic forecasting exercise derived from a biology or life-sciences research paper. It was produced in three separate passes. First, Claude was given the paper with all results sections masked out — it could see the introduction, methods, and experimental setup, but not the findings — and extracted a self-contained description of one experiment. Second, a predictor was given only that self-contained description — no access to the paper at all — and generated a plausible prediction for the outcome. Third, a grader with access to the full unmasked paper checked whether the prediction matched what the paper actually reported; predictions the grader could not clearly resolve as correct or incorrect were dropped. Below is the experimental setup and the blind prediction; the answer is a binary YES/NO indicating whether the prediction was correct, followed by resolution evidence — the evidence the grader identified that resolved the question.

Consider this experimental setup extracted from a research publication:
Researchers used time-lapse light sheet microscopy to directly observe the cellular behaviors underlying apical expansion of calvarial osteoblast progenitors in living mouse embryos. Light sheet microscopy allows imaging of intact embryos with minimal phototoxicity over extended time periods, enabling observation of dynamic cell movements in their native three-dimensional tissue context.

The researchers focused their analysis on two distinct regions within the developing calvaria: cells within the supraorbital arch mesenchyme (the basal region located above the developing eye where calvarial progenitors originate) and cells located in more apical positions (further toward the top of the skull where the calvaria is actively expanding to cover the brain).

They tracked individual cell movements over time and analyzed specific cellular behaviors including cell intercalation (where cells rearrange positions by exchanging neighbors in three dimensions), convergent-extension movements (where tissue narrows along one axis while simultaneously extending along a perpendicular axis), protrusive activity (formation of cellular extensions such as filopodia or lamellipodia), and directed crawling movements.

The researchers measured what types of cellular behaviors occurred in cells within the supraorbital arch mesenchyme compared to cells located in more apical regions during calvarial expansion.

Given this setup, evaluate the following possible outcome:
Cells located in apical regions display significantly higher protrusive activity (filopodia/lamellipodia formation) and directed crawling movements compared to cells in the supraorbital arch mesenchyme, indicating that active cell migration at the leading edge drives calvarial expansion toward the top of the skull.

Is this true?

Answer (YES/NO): NO